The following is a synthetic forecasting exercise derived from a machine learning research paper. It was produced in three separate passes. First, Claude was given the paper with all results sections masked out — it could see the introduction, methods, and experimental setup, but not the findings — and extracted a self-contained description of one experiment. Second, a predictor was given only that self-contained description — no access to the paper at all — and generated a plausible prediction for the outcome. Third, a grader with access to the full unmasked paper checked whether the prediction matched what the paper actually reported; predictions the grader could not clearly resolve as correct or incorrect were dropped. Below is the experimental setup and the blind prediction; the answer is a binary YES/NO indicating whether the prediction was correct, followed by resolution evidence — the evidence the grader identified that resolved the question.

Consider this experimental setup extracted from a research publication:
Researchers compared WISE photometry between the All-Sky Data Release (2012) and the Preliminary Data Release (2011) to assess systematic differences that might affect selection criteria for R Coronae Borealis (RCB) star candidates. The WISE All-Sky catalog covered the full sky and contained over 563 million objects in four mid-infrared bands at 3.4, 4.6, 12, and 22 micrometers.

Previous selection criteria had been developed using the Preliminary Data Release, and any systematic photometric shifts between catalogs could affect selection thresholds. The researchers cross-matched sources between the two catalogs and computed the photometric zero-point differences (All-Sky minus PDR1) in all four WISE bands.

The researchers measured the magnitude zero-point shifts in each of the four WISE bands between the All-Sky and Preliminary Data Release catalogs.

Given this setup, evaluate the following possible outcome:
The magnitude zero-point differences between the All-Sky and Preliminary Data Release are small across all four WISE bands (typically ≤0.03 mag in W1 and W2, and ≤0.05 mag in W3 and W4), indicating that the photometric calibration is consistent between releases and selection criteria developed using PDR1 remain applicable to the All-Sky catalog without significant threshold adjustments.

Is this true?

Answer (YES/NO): NO